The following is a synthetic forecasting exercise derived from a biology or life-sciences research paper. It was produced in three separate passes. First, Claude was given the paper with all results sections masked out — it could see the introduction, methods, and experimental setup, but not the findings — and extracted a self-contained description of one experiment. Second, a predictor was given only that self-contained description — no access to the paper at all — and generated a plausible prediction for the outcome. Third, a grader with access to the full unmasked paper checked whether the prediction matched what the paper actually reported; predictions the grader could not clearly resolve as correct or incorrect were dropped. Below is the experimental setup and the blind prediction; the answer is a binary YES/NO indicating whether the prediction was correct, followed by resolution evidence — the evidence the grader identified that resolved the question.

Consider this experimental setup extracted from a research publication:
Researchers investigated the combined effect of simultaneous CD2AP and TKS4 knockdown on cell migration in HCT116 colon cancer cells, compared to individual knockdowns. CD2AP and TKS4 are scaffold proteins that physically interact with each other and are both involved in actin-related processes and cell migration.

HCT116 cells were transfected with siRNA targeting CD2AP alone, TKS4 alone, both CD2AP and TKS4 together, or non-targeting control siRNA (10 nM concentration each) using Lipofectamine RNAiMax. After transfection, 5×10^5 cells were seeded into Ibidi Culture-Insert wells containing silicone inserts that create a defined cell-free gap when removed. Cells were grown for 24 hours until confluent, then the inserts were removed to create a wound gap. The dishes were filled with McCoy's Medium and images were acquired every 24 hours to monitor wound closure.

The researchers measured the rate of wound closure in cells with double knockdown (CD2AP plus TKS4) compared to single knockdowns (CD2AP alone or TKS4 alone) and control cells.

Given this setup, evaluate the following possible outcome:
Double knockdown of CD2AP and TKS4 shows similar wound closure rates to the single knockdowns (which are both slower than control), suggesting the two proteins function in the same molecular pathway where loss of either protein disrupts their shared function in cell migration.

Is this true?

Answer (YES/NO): NO